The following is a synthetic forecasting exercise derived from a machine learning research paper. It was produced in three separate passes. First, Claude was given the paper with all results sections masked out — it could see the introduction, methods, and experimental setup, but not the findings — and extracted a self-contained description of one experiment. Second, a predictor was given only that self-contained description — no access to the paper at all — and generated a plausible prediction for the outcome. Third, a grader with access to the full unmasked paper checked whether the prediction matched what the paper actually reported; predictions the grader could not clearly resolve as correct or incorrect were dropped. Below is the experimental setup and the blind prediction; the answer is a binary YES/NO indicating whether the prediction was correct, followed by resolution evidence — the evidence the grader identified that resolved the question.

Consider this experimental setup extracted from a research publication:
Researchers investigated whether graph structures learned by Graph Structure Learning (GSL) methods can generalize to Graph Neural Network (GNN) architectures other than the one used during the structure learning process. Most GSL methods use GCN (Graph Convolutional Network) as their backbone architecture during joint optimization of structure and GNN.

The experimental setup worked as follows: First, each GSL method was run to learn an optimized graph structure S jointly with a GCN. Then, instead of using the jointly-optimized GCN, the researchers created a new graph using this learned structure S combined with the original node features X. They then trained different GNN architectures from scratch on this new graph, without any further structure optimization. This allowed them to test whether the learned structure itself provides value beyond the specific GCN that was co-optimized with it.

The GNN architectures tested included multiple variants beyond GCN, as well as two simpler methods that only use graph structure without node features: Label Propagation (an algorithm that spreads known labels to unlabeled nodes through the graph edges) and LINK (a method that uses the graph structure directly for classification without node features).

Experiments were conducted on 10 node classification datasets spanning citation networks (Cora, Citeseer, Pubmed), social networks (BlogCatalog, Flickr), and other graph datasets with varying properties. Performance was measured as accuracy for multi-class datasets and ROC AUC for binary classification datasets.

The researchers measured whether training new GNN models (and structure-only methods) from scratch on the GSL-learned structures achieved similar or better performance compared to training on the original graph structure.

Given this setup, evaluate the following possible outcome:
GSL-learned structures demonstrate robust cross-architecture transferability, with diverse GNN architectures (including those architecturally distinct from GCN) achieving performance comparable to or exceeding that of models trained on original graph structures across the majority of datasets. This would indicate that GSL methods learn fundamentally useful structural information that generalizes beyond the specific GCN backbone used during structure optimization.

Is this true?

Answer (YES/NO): YES